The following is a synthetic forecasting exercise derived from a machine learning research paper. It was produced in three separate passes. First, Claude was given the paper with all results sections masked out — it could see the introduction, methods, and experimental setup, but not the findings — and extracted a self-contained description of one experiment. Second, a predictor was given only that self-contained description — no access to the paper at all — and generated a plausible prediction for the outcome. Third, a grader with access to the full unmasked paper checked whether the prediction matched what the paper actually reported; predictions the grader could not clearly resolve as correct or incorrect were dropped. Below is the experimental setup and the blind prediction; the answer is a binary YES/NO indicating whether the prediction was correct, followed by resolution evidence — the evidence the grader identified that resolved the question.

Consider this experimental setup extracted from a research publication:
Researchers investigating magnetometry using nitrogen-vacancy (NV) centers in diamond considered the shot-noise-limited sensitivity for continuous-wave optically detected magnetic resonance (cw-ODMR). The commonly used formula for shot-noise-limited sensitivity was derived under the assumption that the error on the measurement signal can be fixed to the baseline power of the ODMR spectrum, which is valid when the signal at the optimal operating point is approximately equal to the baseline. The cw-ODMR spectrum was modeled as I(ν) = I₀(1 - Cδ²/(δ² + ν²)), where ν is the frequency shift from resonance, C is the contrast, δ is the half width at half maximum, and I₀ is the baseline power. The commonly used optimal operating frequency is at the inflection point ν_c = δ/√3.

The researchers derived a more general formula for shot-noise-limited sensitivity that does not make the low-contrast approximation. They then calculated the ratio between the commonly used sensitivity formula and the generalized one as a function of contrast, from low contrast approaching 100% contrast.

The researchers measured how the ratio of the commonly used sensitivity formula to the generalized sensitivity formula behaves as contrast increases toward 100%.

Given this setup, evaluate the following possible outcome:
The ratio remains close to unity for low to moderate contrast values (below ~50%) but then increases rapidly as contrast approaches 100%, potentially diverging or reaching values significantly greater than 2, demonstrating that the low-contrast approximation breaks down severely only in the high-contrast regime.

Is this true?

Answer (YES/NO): YES